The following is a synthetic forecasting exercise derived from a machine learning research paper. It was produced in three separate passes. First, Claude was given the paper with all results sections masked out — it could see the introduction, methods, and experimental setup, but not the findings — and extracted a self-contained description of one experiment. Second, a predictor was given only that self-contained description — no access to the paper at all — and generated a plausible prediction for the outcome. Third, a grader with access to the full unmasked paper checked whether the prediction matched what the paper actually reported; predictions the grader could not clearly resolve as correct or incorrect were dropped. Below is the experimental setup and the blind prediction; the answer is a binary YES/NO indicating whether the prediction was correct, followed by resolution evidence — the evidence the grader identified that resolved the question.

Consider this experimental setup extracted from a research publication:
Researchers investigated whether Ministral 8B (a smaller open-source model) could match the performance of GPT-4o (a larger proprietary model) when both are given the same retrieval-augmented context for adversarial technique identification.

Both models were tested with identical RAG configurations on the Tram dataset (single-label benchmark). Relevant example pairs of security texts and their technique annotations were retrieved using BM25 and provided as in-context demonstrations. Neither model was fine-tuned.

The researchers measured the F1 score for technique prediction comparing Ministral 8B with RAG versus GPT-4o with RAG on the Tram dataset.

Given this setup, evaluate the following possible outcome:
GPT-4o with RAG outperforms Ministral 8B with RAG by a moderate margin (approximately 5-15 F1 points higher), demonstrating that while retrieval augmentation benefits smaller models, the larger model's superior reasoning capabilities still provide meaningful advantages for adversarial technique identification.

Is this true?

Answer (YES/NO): YES